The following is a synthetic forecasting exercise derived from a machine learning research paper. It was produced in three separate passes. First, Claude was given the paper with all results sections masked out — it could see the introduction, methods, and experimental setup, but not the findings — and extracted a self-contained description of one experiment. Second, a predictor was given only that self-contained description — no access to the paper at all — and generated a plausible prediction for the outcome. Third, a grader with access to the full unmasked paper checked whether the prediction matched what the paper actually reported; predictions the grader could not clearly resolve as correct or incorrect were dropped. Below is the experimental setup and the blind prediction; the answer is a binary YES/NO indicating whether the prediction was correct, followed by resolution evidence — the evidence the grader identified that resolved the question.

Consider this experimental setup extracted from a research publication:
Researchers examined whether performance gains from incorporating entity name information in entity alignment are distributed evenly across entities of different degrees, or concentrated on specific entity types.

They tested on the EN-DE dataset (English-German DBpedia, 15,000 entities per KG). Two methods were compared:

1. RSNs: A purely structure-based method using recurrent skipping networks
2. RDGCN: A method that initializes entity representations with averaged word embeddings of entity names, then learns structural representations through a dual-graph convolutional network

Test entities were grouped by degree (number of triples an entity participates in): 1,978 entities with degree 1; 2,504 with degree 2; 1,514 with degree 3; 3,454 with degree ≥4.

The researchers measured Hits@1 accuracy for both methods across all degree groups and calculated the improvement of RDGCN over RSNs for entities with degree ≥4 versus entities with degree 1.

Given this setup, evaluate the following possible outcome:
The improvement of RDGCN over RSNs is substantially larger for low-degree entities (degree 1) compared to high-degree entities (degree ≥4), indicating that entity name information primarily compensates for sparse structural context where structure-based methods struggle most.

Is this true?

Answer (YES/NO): YES